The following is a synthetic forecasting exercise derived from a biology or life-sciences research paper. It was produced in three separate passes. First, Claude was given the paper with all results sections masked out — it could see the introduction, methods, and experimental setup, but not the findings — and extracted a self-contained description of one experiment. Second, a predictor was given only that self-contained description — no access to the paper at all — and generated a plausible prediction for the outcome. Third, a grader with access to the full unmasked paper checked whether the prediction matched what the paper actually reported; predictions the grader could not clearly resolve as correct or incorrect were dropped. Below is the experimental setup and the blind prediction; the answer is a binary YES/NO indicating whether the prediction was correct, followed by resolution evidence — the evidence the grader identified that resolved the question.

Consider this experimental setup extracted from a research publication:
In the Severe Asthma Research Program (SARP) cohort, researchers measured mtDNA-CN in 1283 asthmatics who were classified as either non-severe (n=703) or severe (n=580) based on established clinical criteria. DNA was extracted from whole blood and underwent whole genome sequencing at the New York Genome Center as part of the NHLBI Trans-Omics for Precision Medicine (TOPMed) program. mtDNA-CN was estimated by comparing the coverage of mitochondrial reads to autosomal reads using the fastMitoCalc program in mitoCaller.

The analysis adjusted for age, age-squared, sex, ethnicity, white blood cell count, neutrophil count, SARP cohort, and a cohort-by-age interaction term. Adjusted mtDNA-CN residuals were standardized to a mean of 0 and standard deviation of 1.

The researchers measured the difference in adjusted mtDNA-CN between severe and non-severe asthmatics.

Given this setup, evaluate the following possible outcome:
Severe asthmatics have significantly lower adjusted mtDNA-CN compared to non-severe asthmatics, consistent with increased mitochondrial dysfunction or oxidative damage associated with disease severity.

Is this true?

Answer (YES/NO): NO